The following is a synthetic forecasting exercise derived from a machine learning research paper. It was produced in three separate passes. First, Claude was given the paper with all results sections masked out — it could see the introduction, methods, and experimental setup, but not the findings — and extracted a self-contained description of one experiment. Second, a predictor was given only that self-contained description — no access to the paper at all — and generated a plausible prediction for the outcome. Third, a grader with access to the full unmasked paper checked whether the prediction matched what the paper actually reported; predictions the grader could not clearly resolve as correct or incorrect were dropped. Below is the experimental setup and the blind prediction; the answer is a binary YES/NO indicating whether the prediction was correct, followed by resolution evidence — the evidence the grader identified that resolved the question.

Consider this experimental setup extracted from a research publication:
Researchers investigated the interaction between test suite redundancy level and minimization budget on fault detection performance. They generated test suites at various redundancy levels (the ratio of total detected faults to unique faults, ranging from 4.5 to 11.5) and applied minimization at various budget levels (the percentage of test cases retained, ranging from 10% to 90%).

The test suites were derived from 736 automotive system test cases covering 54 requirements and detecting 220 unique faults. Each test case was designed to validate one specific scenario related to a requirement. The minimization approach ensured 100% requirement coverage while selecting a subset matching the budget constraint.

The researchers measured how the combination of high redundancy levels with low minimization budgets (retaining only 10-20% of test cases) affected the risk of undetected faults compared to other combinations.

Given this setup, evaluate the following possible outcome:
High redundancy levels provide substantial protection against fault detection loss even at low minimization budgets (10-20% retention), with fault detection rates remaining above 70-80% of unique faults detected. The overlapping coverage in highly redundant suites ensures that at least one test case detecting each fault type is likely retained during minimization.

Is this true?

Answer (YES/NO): NO